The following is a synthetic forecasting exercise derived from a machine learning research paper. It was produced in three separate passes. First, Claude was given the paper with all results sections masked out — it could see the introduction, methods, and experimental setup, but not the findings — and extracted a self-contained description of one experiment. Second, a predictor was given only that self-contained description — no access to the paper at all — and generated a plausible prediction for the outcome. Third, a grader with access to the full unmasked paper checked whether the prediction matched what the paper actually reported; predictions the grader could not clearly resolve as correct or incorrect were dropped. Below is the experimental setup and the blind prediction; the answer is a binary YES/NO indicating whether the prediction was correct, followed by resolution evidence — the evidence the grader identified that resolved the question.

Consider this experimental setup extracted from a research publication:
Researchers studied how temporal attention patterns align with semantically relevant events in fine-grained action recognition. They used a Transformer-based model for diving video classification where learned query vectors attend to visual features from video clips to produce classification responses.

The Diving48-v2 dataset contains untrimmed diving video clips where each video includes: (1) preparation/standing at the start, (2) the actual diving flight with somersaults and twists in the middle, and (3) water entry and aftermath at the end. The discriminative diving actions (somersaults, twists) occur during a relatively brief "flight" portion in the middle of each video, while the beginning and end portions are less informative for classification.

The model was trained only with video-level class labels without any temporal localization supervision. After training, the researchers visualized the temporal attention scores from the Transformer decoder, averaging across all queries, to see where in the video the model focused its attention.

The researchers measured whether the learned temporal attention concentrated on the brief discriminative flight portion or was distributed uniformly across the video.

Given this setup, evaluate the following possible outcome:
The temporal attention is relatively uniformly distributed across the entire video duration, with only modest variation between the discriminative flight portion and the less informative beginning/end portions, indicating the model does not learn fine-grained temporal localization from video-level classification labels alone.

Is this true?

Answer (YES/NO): NO